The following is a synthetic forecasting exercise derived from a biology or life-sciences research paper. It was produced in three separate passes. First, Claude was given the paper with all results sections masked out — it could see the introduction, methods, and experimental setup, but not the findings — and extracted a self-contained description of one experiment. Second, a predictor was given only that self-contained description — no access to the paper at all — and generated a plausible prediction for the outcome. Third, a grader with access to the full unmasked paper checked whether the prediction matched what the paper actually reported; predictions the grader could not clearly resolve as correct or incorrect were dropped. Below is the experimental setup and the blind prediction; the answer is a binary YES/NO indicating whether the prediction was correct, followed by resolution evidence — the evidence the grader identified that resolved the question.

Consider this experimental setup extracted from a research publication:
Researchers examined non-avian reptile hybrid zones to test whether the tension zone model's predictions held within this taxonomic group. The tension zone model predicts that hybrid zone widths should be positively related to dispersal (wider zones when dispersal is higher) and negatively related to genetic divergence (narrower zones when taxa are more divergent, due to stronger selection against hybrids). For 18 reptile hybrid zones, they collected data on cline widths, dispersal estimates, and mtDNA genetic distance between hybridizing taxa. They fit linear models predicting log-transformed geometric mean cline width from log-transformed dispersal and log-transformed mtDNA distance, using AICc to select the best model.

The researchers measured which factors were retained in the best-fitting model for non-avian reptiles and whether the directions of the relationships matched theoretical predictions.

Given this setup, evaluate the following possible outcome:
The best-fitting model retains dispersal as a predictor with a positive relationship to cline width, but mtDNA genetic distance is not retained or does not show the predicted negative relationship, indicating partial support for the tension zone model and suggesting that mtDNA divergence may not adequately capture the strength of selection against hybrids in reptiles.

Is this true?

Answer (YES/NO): NO